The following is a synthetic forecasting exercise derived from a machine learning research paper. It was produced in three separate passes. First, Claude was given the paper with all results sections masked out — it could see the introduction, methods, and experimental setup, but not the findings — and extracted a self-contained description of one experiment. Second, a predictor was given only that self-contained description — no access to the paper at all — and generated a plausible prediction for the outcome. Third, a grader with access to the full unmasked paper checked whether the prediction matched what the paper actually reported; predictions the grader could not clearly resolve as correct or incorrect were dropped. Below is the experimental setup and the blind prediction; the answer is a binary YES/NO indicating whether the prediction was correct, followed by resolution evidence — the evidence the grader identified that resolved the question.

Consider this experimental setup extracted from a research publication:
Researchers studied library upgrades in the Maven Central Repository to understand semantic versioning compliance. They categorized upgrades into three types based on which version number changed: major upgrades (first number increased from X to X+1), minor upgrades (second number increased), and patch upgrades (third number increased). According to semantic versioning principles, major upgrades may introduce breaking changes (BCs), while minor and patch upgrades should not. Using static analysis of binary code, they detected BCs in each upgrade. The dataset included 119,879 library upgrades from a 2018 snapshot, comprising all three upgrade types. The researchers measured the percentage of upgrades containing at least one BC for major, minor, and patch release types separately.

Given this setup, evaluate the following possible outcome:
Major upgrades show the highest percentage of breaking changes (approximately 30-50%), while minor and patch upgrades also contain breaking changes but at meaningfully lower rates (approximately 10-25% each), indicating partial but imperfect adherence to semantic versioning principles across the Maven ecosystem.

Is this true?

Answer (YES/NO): NO